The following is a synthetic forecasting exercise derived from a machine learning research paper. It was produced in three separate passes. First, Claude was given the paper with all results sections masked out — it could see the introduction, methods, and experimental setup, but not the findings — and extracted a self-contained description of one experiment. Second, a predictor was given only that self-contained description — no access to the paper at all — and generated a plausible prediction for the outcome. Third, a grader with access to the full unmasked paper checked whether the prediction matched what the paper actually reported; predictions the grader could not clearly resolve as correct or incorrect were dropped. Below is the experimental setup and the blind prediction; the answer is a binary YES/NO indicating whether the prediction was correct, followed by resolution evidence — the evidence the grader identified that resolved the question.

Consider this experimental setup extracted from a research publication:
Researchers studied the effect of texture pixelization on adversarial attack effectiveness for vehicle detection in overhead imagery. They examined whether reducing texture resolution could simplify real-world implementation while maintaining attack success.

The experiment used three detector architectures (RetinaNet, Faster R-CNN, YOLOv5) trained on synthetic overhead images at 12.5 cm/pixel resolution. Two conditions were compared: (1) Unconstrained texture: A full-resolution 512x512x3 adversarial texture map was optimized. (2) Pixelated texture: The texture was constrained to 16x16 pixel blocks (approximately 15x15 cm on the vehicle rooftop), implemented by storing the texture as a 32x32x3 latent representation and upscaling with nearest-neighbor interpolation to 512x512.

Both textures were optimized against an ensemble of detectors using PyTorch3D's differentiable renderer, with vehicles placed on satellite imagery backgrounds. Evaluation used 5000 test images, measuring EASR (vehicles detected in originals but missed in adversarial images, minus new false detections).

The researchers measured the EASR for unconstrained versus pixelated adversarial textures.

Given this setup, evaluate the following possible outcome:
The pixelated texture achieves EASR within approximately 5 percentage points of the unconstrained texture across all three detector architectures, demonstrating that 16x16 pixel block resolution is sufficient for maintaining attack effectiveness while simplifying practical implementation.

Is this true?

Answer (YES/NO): NO